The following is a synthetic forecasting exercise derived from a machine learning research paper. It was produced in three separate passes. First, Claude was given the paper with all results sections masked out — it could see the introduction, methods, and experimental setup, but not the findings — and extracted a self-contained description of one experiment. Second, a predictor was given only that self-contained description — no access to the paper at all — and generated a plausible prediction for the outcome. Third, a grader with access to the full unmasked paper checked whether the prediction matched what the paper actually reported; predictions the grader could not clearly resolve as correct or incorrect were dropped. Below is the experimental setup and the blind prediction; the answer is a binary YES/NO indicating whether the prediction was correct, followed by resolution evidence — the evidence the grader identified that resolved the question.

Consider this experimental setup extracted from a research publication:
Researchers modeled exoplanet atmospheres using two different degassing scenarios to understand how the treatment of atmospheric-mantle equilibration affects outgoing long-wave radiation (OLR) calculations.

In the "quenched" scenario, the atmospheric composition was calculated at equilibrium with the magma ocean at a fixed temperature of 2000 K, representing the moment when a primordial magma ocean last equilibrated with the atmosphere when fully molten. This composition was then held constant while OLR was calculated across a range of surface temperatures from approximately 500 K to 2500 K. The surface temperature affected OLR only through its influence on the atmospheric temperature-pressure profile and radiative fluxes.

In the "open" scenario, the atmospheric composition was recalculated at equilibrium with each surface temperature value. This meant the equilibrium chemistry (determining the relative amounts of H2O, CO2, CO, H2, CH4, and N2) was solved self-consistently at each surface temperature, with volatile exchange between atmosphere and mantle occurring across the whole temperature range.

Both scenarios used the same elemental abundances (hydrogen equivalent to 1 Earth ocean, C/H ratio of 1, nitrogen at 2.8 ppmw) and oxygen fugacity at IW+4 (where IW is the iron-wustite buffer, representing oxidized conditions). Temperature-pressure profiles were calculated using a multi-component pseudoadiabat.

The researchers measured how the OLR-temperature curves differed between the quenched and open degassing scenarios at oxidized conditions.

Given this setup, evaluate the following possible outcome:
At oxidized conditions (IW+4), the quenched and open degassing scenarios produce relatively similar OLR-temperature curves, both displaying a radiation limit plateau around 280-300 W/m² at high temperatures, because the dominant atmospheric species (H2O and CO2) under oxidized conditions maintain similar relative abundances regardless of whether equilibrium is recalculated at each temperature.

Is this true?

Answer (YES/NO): NO